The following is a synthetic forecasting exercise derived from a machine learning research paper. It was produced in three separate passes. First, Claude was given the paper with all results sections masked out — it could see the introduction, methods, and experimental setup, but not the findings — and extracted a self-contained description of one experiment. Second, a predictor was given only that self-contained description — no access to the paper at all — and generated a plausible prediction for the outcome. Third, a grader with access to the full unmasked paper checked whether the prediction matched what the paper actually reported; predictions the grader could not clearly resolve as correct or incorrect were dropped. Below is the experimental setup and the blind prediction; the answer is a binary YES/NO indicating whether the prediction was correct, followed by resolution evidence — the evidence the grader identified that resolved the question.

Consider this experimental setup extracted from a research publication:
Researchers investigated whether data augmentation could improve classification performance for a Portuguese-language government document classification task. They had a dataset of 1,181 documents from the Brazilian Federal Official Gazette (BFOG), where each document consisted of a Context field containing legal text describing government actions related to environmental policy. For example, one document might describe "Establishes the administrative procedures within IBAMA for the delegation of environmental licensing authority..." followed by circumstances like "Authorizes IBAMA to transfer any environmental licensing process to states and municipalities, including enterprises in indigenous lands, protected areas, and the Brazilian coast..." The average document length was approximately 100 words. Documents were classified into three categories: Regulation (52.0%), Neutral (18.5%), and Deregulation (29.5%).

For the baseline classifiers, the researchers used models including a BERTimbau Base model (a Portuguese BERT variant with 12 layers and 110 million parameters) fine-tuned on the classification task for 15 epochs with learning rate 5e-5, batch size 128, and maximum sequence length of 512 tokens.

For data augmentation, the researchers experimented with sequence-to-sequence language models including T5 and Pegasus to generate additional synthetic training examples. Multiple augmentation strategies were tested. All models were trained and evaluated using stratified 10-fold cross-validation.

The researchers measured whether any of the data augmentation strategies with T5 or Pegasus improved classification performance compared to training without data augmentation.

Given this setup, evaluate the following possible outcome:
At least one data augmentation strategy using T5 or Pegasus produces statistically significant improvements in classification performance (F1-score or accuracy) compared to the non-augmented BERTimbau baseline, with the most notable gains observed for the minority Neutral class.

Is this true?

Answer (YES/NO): NO